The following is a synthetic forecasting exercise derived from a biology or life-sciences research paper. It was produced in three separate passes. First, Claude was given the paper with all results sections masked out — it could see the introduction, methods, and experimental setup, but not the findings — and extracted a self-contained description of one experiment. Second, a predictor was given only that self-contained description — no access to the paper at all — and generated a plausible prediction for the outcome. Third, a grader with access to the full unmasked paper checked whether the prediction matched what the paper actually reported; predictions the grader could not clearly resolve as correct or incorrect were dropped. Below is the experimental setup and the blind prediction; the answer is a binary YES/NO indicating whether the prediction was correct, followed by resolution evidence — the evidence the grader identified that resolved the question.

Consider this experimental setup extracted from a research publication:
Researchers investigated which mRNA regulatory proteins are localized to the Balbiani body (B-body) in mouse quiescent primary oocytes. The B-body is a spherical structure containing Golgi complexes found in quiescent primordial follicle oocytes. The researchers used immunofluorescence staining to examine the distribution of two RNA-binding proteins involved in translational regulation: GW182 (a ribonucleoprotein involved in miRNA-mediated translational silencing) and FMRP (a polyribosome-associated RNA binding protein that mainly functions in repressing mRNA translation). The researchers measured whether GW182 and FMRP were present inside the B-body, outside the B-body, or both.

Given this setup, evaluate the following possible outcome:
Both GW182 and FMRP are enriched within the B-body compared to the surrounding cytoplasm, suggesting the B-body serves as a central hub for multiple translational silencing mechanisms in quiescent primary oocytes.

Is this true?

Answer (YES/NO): NO